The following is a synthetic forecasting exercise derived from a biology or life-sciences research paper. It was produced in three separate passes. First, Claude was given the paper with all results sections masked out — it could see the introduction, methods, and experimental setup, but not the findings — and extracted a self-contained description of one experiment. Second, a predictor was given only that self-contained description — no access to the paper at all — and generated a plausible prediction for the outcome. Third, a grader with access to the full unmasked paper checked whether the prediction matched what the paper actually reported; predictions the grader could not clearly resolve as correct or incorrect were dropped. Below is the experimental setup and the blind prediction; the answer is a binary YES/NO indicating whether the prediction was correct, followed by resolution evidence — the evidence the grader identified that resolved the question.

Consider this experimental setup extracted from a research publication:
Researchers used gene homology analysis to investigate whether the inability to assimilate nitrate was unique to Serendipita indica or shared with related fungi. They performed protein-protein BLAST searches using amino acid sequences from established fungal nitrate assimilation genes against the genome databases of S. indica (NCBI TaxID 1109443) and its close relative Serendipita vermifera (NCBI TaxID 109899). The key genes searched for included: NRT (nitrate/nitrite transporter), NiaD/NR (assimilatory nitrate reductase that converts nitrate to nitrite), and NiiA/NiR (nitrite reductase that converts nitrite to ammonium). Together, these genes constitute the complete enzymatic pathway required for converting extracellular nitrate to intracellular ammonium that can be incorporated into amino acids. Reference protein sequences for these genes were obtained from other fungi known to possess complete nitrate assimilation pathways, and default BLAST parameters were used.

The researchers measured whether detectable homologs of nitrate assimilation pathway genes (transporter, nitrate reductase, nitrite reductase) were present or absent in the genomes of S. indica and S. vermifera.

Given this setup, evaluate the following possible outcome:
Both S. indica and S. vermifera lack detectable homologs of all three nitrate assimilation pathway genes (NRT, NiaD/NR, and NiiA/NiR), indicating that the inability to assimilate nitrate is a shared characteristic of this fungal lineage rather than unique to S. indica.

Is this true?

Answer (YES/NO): NO